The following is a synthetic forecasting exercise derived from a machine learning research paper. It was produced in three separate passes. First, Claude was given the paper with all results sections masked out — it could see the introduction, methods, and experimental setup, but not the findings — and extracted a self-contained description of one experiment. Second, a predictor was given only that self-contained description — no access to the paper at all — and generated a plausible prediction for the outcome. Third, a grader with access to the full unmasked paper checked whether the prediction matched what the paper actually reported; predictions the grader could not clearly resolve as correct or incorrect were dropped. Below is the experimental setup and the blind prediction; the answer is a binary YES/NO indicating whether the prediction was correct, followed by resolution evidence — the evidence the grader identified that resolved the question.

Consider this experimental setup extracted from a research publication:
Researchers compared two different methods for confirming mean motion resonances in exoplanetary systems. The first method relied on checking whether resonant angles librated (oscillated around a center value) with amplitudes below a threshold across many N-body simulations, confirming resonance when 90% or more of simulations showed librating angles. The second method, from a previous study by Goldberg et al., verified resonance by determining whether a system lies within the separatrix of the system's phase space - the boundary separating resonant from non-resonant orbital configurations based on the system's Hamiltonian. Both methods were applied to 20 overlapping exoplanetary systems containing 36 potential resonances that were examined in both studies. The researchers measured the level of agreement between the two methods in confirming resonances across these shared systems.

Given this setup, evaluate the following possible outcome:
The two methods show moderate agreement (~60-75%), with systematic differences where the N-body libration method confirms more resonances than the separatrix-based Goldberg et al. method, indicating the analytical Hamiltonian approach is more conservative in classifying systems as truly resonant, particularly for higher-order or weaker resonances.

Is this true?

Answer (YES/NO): NO